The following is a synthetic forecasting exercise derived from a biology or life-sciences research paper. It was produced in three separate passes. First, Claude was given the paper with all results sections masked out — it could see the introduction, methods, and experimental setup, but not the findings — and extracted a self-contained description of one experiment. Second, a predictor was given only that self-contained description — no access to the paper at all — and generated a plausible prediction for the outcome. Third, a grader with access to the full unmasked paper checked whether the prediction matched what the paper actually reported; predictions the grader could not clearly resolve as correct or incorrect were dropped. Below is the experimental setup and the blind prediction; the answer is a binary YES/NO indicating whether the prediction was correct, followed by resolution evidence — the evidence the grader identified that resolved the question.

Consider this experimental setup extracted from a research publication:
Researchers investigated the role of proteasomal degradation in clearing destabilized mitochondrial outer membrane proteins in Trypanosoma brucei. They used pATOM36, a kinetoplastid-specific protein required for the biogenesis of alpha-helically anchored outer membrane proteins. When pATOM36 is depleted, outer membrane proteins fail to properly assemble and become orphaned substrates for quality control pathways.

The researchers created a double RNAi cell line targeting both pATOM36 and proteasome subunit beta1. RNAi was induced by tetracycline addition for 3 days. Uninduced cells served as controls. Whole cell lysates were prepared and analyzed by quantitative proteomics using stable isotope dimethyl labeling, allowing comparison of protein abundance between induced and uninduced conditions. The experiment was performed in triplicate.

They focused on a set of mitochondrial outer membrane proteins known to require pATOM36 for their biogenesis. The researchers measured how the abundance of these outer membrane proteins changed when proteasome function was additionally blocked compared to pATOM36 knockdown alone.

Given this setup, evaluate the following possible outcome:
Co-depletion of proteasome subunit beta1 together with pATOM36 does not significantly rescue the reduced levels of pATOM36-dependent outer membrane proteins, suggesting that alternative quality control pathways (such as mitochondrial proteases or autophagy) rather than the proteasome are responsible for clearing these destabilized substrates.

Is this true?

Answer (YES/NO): NO